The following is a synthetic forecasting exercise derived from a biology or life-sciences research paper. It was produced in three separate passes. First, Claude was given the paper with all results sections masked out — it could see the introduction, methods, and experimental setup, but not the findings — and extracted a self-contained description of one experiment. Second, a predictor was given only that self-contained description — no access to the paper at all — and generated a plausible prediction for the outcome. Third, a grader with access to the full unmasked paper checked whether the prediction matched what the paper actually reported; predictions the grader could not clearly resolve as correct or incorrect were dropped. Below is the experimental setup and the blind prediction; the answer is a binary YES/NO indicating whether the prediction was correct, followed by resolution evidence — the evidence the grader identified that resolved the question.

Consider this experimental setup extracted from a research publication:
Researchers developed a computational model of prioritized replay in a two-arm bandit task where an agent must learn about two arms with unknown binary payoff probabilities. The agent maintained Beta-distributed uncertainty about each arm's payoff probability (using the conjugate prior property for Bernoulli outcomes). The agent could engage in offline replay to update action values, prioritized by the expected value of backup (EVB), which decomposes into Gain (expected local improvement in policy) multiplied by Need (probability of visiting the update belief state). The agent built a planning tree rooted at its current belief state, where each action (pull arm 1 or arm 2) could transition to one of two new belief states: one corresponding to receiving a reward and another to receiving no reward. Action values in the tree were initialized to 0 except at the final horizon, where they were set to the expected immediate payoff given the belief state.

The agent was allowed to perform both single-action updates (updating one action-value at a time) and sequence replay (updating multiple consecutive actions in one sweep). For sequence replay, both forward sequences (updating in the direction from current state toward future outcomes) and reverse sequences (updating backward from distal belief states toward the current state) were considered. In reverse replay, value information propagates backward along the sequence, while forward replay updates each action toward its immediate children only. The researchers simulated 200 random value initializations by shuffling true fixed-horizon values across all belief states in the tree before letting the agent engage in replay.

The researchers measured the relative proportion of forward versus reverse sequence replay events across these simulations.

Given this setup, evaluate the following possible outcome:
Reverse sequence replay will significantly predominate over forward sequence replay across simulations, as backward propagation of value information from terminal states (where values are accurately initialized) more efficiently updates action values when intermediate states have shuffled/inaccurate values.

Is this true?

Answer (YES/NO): YES